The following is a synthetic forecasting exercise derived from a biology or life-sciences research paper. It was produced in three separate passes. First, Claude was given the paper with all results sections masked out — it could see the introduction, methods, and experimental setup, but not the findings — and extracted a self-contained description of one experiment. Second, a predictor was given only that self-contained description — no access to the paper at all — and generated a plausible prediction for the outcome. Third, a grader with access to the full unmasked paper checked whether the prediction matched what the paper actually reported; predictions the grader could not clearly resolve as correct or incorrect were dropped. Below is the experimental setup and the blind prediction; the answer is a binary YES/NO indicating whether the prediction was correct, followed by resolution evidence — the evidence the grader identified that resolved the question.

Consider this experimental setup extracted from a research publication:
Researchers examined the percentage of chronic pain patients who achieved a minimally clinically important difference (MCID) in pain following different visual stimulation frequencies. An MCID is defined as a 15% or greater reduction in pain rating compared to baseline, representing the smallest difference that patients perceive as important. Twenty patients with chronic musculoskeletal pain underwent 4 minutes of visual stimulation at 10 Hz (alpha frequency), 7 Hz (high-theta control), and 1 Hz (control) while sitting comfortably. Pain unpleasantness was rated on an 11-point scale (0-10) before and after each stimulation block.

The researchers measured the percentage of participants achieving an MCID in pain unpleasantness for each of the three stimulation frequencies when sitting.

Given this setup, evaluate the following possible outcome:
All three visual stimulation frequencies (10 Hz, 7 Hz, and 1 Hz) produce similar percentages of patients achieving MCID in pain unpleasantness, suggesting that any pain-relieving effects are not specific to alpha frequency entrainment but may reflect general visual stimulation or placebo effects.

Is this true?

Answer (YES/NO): NO